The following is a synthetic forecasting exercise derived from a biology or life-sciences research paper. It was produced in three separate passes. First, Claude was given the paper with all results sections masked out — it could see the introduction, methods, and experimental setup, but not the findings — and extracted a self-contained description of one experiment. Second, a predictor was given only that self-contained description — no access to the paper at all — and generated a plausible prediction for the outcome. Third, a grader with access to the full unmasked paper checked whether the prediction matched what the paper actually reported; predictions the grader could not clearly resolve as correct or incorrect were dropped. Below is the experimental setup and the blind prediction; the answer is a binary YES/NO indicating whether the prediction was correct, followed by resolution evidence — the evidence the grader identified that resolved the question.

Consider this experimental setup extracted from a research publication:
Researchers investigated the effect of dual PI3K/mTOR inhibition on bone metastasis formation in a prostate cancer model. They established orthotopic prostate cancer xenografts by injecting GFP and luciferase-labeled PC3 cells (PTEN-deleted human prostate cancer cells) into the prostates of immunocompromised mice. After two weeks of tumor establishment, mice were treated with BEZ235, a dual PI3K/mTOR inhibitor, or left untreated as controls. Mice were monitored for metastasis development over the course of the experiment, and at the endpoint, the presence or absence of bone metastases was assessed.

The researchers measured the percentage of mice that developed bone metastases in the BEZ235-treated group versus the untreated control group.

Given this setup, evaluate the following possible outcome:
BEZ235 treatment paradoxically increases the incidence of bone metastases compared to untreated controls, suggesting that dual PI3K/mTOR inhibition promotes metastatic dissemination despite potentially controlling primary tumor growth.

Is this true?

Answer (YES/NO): NO